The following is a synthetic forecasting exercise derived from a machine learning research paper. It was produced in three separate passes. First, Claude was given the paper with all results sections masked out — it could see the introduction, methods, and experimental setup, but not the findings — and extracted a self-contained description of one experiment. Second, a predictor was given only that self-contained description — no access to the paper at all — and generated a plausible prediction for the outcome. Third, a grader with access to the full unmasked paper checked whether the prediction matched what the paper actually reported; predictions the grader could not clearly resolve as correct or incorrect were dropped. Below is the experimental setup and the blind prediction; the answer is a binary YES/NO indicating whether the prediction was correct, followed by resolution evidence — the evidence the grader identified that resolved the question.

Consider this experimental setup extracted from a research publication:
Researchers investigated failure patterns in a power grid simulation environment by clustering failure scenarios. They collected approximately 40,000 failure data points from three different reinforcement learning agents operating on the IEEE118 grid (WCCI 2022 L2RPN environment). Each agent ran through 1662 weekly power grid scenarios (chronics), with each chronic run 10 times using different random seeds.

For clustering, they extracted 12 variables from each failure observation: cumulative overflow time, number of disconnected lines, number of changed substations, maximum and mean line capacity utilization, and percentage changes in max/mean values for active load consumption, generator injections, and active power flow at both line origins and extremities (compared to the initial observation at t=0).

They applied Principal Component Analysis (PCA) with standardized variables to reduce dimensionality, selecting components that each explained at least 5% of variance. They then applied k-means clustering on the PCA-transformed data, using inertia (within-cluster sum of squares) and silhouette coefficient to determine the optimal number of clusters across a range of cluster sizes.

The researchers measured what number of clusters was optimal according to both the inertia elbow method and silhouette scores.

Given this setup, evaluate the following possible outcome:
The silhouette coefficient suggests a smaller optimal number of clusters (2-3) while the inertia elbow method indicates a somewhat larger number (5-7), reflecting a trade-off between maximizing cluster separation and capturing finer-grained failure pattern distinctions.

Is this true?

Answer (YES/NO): NO